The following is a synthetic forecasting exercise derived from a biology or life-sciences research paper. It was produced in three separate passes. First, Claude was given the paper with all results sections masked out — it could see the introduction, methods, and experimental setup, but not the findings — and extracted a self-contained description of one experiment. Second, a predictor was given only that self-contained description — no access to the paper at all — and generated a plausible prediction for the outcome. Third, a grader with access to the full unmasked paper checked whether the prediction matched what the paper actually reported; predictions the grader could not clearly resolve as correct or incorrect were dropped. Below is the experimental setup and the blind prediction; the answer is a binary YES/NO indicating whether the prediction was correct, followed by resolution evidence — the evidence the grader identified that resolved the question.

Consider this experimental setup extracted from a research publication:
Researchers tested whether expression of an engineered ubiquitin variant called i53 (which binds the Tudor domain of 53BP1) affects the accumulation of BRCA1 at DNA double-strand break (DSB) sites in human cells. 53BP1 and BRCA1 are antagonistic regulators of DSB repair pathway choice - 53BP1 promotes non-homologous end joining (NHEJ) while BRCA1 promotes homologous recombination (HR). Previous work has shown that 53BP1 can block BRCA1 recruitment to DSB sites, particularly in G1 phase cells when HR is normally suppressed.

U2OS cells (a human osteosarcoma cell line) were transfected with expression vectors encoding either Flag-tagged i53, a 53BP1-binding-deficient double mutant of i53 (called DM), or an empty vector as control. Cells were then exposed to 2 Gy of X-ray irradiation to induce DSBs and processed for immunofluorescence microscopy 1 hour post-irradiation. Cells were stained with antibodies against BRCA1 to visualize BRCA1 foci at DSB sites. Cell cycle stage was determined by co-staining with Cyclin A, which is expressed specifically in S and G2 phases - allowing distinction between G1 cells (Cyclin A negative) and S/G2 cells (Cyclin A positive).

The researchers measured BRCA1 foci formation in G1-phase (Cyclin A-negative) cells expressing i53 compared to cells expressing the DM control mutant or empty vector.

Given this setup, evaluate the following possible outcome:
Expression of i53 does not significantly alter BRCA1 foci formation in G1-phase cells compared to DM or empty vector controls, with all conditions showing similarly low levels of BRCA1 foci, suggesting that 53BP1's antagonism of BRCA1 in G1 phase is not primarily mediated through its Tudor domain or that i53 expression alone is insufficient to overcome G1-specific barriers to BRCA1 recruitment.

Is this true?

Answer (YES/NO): NO